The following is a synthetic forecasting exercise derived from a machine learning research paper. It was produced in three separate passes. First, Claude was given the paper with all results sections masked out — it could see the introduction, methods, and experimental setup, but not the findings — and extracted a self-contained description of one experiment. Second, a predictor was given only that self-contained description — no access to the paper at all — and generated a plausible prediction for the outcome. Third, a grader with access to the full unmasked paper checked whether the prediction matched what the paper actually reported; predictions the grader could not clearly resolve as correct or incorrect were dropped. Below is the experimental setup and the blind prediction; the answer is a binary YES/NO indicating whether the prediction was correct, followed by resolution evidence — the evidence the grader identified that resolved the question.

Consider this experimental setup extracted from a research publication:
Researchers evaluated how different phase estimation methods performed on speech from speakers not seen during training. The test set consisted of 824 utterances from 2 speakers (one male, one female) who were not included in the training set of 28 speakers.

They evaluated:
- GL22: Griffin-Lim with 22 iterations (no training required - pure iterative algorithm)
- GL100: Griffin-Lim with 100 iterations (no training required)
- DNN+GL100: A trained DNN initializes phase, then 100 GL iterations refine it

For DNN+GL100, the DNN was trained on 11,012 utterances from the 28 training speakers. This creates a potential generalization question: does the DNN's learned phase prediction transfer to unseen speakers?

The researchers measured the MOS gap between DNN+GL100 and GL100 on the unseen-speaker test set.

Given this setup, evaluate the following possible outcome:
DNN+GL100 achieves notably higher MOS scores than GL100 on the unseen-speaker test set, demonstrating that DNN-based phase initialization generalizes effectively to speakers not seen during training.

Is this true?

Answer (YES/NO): YES